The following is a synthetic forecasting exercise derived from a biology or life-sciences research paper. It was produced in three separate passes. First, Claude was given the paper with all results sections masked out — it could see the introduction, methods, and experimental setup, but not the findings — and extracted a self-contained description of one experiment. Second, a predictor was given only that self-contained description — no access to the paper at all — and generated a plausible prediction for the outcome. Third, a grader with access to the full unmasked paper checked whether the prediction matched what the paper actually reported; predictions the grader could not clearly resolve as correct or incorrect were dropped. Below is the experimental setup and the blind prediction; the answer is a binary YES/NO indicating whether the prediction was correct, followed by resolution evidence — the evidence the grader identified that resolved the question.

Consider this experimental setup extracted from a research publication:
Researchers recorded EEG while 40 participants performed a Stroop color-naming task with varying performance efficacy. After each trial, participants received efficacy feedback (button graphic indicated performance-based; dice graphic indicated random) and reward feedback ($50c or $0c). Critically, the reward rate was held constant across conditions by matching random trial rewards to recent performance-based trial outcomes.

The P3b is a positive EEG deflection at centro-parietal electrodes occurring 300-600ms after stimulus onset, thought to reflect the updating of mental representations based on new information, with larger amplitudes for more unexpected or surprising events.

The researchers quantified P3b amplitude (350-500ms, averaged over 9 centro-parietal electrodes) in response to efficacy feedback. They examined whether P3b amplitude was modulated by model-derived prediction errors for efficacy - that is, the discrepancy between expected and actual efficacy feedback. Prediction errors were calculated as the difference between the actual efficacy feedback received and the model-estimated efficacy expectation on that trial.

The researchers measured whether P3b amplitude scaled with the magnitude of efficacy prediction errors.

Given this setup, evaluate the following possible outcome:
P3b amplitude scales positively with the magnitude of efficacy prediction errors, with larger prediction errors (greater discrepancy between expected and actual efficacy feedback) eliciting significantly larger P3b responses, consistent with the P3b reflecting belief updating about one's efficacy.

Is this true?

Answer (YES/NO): YES